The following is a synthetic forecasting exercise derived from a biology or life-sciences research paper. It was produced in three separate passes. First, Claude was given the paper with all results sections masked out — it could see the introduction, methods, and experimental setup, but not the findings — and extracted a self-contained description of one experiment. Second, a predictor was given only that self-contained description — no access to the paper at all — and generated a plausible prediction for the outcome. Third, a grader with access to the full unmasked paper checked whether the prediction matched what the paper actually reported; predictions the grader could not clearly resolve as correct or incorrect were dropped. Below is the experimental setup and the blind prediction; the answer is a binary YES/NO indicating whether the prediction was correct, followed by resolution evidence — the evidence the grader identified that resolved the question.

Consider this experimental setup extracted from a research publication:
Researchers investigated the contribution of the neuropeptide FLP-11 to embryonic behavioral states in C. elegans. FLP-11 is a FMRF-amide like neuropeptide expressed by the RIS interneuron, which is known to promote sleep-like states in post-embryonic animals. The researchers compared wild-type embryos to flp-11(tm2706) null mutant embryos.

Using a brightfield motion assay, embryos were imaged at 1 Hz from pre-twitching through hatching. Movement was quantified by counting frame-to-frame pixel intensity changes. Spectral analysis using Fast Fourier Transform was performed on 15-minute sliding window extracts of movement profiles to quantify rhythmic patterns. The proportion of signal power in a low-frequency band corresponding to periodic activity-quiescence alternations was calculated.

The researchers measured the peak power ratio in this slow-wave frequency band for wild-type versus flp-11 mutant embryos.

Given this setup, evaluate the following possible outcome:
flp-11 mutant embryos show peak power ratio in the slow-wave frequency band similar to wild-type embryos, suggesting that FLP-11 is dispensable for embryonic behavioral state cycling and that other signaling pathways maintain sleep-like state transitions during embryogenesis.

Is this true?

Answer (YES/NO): NO